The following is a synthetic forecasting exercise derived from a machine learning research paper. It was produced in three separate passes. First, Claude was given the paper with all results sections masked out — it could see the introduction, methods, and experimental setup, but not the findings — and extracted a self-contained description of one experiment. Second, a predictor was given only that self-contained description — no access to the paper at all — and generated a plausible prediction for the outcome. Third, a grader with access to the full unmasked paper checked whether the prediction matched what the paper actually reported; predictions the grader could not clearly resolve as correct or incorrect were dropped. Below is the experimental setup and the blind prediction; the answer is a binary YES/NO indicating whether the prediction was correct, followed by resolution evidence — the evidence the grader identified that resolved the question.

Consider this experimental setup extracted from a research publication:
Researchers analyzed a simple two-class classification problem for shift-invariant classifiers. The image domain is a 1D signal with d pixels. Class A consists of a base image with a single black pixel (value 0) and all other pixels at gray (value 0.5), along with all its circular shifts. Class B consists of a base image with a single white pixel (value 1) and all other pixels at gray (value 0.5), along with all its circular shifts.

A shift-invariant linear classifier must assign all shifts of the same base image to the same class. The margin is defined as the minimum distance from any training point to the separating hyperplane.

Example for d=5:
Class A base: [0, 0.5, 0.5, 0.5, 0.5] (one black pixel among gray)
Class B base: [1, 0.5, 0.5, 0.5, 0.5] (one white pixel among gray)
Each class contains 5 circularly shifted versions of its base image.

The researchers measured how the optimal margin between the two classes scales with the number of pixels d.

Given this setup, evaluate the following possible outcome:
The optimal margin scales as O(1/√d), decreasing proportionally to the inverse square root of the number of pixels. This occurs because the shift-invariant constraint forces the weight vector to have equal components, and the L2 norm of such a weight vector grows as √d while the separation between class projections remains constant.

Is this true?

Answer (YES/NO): YES